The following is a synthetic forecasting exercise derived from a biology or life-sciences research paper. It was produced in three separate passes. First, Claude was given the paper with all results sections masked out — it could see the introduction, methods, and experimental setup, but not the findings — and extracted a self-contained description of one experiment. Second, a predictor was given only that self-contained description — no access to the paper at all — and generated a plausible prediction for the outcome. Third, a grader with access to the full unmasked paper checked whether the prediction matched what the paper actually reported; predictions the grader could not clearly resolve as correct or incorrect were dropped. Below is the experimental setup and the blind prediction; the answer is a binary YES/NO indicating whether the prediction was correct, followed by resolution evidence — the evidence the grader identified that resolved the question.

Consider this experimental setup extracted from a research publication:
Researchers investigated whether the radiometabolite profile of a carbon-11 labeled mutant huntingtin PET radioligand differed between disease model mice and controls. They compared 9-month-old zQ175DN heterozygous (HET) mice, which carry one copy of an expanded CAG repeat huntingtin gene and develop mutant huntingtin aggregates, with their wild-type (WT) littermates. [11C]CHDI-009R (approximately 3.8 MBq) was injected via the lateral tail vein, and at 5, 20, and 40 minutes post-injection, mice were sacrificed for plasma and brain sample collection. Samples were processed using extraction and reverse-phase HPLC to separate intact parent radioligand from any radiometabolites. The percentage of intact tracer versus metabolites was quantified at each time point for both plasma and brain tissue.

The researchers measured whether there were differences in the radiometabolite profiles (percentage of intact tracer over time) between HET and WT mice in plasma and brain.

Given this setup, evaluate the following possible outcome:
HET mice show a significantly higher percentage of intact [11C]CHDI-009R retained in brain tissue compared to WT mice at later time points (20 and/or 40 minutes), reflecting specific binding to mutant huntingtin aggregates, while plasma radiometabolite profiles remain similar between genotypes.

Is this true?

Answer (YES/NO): NO